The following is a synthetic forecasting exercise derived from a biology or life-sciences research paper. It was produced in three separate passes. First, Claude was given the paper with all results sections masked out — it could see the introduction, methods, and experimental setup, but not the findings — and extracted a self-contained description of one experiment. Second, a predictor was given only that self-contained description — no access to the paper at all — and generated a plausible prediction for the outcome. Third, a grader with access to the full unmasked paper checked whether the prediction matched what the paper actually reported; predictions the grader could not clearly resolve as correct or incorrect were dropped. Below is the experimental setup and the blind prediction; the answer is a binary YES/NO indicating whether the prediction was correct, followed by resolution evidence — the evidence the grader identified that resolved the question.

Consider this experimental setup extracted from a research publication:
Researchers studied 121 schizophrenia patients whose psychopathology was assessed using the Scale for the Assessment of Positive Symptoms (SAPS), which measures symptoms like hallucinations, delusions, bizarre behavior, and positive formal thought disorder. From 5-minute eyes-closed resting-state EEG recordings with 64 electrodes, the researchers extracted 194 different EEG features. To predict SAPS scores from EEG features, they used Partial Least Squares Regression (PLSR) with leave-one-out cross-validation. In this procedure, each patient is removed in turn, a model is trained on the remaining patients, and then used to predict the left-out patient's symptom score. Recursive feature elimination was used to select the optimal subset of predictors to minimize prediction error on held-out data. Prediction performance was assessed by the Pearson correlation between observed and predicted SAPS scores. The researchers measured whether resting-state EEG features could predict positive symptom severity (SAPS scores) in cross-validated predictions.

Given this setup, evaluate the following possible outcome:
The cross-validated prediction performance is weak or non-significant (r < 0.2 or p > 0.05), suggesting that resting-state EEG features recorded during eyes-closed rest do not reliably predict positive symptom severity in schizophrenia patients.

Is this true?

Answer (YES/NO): NO